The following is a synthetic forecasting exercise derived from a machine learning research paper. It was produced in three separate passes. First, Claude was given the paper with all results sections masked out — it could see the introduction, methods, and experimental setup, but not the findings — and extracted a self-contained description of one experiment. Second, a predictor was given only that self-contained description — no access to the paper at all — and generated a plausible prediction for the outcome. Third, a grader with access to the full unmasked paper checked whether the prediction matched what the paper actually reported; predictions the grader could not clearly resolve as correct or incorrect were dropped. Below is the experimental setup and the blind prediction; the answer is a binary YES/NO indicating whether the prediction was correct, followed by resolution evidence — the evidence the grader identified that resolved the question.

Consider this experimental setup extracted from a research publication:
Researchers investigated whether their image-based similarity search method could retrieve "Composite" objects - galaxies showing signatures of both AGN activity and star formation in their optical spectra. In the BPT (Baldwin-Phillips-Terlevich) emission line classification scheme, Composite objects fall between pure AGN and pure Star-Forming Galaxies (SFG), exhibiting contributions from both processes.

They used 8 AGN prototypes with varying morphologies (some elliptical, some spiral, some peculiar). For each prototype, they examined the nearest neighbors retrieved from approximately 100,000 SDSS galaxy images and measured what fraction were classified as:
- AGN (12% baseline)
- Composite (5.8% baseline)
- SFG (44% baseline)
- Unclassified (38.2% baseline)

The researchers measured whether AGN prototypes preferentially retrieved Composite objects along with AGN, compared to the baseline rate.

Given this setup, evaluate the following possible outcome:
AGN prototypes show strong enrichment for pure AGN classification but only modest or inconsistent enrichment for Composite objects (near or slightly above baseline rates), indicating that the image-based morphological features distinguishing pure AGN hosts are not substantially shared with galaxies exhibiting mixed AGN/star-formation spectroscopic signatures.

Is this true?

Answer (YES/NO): NO